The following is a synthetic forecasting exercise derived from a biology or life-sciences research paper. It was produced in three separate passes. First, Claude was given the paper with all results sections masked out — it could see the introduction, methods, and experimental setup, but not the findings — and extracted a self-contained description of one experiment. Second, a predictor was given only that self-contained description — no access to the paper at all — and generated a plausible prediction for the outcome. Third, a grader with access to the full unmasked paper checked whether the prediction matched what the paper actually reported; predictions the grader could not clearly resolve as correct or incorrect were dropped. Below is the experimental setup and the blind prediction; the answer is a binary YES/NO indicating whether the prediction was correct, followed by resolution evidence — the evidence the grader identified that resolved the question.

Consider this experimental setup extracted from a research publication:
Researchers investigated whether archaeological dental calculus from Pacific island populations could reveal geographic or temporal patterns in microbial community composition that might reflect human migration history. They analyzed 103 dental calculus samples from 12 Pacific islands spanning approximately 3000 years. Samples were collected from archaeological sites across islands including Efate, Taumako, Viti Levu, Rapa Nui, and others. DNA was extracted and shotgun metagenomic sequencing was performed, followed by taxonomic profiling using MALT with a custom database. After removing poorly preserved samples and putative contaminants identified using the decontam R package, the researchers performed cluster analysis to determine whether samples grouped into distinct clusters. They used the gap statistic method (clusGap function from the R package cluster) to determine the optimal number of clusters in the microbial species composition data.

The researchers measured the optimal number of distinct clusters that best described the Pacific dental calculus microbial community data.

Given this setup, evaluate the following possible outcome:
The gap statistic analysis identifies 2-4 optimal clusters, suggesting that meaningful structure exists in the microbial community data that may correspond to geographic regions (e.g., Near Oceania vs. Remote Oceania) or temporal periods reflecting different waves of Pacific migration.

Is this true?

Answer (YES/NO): NO